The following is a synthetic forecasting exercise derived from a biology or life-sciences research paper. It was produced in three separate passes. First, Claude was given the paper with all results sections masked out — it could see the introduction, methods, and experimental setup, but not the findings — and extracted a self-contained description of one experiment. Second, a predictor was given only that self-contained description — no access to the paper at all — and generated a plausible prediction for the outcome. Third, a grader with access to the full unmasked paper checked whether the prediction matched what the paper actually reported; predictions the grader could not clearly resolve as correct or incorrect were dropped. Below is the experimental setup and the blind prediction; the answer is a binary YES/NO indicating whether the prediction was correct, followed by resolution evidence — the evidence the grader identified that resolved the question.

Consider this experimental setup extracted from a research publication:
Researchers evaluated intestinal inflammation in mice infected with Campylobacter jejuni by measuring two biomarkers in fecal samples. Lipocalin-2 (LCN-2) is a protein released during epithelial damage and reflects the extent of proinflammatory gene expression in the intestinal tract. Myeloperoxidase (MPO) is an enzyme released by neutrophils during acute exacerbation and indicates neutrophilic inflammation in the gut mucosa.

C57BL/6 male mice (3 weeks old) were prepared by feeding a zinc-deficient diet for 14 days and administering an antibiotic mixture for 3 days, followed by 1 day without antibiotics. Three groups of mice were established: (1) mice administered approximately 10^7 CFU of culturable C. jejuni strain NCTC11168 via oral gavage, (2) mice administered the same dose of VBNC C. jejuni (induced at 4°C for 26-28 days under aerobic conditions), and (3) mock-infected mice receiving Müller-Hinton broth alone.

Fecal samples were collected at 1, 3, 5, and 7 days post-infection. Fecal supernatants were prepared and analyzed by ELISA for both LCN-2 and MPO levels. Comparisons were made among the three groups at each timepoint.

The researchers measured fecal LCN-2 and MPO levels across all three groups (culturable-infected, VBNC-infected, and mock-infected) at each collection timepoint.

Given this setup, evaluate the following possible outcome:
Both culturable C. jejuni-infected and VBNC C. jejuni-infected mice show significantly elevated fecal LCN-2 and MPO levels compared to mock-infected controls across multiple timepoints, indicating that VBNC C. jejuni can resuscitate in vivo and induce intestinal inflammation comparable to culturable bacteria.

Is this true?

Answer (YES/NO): NO